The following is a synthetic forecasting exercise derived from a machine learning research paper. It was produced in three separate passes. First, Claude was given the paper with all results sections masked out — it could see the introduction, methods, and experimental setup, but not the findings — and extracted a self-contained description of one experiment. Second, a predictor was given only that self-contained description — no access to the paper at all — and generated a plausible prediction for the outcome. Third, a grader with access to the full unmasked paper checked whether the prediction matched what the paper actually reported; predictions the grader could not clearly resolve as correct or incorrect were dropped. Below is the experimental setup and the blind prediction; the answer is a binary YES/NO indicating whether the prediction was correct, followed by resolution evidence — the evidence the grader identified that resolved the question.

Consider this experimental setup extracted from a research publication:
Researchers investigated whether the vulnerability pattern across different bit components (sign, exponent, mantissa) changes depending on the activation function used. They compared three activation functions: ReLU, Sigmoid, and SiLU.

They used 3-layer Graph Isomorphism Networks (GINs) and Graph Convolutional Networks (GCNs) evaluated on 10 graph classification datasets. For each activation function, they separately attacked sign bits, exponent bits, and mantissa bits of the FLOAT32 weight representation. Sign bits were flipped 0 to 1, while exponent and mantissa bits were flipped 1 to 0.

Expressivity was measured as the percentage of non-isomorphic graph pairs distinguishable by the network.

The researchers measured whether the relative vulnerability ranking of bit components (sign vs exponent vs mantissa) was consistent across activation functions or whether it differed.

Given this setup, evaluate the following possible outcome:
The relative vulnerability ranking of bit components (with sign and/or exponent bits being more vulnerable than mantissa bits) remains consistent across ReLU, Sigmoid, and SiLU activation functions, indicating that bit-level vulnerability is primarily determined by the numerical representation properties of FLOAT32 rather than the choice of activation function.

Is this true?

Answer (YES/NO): NO